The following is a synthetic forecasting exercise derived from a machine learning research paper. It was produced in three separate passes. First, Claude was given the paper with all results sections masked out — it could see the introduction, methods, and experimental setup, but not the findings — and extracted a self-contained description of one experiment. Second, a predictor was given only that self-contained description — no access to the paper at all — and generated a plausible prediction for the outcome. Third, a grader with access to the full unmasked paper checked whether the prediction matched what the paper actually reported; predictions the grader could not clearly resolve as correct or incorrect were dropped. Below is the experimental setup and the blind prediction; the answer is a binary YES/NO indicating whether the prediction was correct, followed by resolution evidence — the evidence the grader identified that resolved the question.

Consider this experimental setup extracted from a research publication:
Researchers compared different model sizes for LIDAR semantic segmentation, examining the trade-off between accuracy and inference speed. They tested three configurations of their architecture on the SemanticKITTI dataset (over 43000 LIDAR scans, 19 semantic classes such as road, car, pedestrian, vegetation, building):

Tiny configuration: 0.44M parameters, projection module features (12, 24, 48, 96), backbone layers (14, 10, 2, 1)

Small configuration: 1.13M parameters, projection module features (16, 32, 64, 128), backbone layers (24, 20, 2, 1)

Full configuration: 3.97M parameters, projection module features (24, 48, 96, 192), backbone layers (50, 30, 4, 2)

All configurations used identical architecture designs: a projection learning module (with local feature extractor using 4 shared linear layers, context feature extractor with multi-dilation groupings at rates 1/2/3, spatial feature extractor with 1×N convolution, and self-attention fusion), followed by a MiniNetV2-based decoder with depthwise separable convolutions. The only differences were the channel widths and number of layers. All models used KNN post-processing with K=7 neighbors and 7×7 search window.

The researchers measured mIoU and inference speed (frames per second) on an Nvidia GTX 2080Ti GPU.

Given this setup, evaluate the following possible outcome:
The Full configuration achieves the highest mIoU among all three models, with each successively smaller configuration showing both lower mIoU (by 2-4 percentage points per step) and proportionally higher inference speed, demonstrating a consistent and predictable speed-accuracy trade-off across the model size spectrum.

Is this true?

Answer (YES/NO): NO